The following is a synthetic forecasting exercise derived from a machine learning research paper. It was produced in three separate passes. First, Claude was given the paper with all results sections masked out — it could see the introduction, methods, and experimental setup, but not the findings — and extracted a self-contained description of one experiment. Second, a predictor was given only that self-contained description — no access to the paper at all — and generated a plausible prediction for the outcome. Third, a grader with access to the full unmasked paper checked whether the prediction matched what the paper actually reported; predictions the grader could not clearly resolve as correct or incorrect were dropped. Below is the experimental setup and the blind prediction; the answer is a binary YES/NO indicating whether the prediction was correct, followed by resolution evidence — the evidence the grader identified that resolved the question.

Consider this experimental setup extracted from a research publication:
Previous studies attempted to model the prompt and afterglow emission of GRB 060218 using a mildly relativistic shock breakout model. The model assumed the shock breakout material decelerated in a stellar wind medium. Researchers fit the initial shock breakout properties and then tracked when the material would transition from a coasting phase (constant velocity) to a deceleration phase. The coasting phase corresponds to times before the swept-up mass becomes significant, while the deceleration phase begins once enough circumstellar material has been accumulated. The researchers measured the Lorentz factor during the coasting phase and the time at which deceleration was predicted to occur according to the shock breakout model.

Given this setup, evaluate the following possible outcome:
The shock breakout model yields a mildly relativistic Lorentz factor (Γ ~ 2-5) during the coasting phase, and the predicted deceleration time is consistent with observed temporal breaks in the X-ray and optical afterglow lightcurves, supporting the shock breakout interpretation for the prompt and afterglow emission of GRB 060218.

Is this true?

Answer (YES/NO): NO